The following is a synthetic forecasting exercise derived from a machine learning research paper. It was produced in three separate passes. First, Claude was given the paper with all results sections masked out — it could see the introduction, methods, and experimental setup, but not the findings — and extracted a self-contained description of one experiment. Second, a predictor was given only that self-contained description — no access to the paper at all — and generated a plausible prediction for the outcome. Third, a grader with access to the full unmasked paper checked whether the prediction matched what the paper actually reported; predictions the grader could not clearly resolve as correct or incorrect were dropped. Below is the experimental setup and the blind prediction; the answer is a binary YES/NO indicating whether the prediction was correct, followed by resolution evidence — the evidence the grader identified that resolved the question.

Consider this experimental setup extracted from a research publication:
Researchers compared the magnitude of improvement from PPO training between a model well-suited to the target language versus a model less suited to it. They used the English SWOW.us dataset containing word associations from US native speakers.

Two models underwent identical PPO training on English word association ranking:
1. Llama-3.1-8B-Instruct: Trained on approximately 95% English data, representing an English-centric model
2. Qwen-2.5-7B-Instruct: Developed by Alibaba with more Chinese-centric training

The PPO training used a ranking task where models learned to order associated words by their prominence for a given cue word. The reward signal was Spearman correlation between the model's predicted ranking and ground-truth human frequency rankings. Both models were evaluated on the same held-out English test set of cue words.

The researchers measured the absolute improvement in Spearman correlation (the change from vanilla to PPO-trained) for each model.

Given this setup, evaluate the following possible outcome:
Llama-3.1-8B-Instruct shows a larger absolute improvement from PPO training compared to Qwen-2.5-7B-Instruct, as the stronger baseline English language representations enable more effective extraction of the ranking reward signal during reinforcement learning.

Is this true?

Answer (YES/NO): NO